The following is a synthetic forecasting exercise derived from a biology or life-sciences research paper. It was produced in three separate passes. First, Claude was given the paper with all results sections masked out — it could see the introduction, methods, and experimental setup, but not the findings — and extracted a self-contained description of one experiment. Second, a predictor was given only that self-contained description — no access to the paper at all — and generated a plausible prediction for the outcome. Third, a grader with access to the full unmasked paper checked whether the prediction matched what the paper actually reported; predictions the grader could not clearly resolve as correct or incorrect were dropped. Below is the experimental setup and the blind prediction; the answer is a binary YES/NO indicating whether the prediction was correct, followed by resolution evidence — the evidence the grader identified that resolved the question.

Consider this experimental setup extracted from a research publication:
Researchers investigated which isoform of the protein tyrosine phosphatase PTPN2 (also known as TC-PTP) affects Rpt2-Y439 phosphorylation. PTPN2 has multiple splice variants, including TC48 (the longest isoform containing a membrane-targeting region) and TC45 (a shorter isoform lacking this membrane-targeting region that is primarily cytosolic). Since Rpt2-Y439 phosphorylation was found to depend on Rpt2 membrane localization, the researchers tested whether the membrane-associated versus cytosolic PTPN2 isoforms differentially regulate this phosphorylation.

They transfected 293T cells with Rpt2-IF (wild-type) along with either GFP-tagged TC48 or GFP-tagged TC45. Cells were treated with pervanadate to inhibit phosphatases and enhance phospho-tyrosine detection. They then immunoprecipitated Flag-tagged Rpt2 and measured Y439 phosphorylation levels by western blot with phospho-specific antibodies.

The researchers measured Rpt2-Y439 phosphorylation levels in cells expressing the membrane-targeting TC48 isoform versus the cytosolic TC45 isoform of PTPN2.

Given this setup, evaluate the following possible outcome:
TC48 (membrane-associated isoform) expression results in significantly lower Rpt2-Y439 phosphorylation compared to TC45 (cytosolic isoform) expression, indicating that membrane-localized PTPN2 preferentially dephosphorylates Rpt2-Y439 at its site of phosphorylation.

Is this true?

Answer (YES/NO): YES